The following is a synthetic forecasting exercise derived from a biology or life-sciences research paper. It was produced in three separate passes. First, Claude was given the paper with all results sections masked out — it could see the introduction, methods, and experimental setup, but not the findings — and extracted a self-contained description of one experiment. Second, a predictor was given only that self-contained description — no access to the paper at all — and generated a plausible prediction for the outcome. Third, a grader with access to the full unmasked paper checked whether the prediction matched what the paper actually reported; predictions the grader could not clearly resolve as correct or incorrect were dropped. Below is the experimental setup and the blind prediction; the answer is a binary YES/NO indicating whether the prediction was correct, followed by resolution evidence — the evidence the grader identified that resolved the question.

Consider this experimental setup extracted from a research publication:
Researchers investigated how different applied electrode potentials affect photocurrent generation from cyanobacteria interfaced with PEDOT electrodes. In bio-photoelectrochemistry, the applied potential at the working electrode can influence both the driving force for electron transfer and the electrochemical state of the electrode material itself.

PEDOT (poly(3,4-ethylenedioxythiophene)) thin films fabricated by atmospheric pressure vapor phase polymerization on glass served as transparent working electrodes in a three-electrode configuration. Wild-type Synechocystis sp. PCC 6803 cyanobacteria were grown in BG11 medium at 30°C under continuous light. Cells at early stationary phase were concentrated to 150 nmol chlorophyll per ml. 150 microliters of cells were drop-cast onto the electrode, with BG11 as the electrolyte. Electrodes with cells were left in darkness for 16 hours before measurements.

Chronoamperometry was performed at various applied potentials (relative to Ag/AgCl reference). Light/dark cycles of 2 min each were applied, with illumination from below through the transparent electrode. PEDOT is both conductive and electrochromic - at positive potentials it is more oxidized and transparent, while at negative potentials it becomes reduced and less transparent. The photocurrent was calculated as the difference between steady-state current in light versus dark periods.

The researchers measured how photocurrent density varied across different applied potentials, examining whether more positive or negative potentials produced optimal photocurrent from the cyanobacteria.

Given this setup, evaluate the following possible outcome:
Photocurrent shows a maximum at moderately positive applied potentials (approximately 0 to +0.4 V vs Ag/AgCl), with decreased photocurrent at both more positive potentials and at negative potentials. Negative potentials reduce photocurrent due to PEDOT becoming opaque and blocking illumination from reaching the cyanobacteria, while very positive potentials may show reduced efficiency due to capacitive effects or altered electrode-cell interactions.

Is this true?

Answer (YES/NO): NO